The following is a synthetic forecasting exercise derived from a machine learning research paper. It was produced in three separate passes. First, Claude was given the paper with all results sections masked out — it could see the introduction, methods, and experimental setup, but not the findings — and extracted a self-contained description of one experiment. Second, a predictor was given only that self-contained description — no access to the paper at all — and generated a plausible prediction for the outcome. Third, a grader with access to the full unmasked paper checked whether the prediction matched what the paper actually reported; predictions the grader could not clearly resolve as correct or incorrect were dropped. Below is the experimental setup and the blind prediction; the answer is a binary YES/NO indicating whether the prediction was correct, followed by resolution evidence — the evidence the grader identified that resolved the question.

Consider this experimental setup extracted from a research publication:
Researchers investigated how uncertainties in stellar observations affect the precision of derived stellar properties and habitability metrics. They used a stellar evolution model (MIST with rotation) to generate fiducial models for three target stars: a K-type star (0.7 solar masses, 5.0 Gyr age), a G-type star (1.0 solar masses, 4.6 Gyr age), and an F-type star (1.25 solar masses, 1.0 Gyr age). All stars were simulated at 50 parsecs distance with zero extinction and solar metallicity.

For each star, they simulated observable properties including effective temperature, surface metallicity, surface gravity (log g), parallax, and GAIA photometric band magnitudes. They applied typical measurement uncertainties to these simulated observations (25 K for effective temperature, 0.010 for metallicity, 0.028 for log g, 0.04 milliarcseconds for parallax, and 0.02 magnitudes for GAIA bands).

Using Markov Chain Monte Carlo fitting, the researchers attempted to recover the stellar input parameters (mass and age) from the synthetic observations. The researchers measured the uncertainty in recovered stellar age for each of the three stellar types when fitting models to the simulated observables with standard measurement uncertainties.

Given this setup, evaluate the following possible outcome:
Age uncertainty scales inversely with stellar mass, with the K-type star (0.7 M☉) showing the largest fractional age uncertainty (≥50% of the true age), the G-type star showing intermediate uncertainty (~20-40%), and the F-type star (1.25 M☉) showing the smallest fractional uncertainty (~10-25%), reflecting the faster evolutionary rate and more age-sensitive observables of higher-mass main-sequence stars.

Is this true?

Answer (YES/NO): NO